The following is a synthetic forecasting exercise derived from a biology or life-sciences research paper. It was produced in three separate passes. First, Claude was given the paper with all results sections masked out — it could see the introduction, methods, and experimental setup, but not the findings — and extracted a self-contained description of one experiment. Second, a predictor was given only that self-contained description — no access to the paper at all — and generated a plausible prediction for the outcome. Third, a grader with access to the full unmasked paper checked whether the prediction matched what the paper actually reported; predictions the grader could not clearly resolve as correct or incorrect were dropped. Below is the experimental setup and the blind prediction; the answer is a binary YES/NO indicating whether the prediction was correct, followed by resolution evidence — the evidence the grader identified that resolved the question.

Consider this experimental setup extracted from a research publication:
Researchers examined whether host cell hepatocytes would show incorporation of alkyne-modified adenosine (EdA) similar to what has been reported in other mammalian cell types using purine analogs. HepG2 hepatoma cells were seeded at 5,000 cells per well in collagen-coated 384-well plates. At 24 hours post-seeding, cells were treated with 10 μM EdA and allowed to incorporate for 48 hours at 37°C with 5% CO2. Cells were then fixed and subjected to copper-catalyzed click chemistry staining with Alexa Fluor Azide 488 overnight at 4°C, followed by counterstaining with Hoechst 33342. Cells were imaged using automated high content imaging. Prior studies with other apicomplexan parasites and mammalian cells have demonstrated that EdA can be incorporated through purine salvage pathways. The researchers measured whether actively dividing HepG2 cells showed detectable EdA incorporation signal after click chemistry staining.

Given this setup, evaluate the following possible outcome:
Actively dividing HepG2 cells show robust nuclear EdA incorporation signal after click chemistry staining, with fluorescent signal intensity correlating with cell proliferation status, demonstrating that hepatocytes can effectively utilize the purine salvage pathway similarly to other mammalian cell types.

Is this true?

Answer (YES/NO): NO